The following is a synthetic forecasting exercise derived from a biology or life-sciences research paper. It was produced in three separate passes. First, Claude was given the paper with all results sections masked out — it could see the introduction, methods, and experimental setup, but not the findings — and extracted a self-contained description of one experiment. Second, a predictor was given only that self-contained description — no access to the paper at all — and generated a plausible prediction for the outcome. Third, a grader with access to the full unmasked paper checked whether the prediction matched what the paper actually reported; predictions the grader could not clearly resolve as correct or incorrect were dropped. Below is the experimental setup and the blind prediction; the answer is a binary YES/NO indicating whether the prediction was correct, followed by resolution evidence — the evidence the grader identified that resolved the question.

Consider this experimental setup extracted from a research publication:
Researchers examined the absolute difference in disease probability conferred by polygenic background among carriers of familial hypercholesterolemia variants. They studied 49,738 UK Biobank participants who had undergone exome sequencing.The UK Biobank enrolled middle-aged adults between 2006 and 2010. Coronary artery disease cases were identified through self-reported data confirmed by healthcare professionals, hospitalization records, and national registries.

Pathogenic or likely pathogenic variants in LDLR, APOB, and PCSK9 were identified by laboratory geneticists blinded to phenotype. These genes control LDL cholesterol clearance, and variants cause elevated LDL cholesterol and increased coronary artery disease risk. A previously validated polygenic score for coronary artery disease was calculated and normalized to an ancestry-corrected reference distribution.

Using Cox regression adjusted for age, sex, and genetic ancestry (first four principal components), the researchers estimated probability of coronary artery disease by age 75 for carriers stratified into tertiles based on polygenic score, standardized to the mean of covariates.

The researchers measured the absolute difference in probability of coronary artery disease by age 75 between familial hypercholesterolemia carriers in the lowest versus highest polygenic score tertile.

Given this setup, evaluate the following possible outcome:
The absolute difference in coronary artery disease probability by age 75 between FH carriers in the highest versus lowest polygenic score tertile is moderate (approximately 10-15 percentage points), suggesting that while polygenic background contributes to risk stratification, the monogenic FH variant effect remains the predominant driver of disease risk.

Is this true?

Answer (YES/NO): NO